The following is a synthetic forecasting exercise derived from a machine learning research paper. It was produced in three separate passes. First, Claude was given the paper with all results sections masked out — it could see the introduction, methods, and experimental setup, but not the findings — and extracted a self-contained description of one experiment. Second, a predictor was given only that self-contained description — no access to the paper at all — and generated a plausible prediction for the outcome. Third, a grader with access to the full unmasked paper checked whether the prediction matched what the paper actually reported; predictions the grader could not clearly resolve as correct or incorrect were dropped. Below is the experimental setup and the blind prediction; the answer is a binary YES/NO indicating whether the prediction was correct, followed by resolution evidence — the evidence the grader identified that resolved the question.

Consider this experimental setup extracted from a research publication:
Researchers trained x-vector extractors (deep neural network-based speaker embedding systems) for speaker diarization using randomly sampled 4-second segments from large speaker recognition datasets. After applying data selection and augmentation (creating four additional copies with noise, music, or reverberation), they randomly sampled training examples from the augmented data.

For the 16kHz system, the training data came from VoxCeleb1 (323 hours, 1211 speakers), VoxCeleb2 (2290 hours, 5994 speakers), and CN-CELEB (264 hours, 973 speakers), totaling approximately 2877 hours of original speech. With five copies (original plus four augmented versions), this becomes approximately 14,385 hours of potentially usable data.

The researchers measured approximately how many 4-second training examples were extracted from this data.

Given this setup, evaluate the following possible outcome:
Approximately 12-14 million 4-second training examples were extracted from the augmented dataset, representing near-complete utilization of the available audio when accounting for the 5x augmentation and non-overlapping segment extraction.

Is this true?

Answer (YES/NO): NO